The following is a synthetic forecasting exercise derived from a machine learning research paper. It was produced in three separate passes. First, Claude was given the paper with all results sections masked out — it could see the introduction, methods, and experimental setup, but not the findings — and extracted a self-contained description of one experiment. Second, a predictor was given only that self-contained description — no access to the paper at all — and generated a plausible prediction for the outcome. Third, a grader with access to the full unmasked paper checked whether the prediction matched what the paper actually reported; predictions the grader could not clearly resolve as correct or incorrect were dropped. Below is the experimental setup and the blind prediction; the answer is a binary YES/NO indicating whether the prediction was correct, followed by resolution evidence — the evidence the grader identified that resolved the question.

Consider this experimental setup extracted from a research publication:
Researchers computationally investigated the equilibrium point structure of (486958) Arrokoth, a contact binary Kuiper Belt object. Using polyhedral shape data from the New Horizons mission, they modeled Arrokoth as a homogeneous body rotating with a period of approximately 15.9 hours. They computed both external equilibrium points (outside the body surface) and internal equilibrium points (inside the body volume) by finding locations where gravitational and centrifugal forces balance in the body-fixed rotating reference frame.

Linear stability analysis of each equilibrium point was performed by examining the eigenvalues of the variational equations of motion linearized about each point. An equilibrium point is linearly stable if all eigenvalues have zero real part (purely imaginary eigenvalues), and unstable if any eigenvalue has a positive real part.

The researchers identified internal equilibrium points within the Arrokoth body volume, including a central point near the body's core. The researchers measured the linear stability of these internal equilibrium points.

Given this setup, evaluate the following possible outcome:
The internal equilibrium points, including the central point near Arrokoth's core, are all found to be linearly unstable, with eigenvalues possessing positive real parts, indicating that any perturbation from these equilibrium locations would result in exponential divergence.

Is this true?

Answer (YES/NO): NO